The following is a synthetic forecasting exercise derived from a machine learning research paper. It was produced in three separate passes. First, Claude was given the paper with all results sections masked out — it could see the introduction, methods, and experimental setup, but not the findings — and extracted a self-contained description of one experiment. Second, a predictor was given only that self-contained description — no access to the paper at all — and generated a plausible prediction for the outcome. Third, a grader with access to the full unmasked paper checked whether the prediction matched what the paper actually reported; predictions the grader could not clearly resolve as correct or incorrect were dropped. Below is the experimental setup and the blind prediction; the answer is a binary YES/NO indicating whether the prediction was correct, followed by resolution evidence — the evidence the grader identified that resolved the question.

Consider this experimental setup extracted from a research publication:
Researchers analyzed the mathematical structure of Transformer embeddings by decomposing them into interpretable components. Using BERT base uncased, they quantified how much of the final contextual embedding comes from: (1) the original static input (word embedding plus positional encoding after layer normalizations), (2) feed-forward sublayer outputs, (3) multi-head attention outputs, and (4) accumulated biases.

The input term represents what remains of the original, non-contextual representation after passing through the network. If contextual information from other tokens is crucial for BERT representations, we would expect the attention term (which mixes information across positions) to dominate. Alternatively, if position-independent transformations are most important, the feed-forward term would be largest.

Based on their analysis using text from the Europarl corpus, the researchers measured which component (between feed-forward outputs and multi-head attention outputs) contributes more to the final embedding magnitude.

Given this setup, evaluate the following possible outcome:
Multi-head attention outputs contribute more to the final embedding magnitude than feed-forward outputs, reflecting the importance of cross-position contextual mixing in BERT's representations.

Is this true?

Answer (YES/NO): NO